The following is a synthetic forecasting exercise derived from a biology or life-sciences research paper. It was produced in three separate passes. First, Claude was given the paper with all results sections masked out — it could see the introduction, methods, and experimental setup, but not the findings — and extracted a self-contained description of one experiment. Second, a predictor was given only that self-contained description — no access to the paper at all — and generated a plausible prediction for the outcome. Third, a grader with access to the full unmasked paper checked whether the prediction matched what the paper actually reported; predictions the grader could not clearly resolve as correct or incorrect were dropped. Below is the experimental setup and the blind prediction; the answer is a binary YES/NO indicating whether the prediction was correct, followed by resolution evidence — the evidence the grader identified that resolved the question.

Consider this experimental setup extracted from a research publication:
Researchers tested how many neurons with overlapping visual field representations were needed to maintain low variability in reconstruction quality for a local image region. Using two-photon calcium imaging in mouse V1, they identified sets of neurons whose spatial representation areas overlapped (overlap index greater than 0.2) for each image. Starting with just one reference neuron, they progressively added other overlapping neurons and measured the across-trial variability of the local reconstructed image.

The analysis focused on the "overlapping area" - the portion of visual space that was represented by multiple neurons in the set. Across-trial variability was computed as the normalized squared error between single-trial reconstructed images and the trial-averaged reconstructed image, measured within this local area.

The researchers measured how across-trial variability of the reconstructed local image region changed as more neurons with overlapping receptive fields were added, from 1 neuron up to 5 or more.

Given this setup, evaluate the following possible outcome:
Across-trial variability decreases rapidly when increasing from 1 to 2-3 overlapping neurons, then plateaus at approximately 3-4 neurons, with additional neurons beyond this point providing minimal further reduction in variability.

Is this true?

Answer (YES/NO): NO